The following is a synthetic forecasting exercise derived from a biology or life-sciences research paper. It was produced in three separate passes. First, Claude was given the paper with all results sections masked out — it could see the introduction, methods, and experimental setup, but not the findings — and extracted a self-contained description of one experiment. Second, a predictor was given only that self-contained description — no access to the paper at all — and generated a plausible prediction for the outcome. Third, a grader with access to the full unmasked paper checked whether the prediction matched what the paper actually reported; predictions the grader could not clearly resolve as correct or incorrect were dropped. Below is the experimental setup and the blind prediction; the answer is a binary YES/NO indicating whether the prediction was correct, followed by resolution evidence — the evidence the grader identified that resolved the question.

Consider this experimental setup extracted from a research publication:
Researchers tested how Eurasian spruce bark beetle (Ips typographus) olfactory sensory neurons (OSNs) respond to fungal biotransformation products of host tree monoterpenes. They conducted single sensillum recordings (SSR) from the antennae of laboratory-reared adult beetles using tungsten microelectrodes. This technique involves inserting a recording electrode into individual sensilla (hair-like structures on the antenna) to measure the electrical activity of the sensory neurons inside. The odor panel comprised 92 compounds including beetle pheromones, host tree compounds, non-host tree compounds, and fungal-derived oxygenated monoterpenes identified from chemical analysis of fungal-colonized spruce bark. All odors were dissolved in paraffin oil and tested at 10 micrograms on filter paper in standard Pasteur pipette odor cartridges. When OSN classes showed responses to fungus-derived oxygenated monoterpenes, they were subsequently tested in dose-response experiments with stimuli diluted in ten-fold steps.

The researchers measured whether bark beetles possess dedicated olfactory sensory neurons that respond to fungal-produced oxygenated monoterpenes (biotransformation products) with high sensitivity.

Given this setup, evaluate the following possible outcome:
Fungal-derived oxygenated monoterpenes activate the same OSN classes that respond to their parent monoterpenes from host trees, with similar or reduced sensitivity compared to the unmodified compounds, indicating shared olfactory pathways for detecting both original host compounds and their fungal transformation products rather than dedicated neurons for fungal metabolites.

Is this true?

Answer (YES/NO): NO